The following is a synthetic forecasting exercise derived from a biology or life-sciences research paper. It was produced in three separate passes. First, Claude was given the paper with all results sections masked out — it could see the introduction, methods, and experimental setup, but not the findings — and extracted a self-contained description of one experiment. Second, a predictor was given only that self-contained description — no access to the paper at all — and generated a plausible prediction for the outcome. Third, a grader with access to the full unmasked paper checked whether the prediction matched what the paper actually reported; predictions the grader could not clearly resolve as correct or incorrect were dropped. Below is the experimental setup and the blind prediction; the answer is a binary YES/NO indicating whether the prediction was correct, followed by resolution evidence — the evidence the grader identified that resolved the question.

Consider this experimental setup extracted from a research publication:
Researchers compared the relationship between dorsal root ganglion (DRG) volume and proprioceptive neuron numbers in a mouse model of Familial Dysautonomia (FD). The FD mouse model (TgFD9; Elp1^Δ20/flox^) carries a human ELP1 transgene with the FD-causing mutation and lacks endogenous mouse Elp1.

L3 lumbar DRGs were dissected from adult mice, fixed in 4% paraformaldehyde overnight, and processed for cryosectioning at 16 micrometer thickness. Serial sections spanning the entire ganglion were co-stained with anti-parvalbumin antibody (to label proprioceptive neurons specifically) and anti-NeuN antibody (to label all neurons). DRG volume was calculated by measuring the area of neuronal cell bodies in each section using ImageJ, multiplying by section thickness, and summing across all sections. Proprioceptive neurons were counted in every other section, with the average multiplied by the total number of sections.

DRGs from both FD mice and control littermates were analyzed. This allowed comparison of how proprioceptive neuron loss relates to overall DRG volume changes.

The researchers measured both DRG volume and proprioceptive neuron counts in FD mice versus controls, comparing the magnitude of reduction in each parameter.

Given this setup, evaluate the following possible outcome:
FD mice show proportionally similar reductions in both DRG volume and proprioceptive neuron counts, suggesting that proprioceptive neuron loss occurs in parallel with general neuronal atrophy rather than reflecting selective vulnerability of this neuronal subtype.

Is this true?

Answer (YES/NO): NO